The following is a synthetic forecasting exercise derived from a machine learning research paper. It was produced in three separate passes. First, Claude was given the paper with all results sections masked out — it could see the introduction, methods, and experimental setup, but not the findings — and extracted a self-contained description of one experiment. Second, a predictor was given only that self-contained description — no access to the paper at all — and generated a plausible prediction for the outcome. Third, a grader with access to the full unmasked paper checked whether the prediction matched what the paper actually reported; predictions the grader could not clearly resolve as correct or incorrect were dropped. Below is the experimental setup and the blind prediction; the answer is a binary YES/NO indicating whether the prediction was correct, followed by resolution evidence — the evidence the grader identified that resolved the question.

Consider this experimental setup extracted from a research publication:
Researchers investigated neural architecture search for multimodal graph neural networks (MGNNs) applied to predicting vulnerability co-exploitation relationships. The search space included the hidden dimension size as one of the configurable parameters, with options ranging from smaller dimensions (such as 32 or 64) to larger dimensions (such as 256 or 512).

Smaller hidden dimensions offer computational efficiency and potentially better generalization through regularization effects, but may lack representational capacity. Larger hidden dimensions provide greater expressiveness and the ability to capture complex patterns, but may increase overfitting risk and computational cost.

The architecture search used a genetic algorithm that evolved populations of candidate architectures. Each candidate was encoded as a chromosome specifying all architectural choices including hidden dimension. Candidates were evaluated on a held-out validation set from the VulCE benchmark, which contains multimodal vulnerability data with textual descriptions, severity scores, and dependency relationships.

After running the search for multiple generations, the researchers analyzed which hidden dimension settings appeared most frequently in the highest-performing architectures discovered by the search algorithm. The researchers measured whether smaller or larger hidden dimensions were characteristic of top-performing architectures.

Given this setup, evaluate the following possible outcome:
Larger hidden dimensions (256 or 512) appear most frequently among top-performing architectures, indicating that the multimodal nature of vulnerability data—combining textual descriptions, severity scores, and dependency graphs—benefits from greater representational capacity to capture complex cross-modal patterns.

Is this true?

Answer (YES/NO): YES